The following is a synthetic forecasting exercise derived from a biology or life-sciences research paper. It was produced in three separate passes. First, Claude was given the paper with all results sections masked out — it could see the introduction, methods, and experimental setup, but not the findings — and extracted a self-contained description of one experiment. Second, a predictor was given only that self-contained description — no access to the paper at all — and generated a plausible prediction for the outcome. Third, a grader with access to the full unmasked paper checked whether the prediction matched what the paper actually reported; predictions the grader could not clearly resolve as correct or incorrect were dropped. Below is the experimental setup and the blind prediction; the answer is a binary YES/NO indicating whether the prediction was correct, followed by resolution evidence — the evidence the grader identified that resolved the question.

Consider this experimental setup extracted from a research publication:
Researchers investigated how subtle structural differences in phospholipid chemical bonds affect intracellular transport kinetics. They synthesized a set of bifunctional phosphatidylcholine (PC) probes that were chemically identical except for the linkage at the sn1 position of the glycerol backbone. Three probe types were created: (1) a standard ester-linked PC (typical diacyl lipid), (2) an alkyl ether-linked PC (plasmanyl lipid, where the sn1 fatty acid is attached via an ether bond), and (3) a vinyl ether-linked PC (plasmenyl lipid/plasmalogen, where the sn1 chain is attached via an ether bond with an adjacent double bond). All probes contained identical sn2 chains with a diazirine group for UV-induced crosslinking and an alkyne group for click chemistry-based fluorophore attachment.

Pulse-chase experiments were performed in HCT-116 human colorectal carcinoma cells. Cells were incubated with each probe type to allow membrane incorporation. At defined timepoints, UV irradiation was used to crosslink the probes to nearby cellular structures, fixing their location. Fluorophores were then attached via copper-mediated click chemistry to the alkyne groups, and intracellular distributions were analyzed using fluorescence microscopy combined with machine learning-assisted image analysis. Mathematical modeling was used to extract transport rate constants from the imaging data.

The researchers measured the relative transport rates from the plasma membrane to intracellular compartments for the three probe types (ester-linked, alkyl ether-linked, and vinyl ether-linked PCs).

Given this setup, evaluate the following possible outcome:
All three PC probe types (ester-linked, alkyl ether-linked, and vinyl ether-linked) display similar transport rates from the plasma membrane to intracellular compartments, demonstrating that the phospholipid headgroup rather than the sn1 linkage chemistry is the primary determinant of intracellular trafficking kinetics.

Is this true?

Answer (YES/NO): NO